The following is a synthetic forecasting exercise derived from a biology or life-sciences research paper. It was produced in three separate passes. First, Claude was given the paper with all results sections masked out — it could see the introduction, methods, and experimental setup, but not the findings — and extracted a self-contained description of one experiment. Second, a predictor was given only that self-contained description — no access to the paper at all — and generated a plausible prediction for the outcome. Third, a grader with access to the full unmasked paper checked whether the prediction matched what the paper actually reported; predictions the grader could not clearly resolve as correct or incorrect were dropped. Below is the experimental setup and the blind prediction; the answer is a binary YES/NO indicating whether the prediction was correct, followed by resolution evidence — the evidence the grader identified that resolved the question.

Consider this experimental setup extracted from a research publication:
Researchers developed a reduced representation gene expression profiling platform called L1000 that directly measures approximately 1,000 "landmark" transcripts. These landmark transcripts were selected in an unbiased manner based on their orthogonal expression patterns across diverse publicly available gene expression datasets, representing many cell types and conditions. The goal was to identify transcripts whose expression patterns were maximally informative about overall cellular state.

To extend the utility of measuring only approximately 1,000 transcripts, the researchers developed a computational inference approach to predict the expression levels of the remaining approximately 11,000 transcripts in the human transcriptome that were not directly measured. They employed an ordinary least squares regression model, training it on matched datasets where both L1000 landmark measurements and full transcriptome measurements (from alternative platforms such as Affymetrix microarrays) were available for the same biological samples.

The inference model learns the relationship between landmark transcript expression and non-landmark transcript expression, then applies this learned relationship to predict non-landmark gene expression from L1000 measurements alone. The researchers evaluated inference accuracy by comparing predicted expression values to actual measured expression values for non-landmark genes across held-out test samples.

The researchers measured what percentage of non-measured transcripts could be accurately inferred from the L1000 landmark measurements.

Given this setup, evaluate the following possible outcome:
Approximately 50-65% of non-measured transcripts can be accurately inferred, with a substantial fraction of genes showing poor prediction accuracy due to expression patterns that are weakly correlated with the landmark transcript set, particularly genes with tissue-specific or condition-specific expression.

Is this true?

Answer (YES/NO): NO